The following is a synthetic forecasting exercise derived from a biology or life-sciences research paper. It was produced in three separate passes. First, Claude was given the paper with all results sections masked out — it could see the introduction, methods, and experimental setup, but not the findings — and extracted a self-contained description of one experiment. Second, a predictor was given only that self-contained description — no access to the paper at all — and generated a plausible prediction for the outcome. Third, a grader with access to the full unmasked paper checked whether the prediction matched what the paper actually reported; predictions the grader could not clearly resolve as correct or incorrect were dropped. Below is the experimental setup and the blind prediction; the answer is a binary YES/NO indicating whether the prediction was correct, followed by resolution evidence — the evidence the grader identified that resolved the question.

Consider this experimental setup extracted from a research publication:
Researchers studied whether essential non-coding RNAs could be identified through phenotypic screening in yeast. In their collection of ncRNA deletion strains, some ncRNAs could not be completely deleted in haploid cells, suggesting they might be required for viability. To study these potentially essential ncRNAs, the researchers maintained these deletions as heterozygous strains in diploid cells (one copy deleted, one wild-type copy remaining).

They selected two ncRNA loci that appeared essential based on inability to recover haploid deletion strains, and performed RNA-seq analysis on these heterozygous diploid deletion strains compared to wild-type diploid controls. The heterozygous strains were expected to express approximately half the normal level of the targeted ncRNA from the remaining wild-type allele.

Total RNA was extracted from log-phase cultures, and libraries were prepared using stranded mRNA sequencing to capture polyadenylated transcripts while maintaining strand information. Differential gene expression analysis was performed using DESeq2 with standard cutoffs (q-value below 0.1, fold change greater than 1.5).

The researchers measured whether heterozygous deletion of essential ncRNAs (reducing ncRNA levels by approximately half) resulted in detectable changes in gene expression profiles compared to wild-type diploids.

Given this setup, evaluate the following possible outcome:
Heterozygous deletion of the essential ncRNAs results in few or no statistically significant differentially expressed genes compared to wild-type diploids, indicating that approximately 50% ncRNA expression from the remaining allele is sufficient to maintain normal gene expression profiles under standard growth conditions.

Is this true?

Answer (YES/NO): NO